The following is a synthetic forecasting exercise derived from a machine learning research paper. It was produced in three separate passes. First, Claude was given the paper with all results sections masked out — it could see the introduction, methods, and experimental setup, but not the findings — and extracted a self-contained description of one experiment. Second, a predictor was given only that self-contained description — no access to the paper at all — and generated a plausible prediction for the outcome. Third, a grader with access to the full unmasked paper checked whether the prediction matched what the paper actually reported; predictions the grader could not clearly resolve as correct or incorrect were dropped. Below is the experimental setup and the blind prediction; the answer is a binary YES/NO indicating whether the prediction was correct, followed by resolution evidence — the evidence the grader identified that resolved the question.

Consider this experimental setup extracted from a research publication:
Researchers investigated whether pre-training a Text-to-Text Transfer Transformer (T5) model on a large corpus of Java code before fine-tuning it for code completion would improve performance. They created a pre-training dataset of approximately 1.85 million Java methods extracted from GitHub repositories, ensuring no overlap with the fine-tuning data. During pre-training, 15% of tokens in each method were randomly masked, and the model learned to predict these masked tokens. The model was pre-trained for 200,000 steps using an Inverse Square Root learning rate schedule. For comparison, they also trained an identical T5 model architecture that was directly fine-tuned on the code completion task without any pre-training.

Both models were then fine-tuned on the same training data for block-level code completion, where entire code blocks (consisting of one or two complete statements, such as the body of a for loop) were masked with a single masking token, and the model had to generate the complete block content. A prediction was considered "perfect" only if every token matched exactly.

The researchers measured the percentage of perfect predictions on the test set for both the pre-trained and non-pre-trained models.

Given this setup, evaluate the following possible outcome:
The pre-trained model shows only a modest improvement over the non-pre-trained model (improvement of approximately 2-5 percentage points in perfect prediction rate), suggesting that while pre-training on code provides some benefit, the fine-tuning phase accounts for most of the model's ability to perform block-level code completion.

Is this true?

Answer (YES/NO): YES